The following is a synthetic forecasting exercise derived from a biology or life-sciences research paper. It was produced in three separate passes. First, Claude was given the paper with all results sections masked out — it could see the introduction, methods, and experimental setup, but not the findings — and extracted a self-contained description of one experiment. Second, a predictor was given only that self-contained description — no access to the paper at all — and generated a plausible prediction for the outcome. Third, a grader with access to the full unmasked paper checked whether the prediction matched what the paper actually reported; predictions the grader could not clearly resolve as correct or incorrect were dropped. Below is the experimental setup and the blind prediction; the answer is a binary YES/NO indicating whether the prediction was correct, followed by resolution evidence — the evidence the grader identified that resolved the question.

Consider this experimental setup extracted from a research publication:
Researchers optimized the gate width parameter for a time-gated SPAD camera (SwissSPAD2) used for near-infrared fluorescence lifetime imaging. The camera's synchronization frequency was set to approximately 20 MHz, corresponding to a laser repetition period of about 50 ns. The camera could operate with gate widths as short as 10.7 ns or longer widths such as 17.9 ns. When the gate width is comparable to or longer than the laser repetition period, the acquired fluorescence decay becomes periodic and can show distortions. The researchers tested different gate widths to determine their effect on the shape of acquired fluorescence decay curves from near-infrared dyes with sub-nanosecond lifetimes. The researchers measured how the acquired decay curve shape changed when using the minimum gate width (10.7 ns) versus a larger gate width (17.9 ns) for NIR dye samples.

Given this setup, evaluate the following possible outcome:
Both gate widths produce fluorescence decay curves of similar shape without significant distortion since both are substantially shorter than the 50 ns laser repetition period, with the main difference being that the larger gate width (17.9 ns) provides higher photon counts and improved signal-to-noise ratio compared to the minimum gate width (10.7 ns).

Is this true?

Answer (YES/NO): NO